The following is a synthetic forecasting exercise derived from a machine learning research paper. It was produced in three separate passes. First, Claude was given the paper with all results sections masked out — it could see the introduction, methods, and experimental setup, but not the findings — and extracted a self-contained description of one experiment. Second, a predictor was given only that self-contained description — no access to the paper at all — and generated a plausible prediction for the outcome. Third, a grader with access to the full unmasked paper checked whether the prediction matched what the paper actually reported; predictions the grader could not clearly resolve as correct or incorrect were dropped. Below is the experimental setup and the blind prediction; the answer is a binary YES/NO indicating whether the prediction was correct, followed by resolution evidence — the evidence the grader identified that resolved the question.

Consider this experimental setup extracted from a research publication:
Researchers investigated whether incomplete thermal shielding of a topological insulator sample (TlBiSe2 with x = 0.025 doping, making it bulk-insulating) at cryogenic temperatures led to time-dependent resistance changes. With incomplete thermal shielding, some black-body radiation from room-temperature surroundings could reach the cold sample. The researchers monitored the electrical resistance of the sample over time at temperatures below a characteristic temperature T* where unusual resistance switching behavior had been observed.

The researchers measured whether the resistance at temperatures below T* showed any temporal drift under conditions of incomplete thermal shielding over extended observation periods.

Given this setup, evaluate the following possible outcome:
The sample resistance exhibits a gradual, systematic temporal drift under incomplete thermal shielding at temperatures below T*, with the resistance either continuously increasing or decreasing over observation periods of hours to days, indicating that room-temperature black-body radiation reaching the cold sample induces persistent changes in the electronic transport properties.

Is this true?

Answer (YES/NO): YES